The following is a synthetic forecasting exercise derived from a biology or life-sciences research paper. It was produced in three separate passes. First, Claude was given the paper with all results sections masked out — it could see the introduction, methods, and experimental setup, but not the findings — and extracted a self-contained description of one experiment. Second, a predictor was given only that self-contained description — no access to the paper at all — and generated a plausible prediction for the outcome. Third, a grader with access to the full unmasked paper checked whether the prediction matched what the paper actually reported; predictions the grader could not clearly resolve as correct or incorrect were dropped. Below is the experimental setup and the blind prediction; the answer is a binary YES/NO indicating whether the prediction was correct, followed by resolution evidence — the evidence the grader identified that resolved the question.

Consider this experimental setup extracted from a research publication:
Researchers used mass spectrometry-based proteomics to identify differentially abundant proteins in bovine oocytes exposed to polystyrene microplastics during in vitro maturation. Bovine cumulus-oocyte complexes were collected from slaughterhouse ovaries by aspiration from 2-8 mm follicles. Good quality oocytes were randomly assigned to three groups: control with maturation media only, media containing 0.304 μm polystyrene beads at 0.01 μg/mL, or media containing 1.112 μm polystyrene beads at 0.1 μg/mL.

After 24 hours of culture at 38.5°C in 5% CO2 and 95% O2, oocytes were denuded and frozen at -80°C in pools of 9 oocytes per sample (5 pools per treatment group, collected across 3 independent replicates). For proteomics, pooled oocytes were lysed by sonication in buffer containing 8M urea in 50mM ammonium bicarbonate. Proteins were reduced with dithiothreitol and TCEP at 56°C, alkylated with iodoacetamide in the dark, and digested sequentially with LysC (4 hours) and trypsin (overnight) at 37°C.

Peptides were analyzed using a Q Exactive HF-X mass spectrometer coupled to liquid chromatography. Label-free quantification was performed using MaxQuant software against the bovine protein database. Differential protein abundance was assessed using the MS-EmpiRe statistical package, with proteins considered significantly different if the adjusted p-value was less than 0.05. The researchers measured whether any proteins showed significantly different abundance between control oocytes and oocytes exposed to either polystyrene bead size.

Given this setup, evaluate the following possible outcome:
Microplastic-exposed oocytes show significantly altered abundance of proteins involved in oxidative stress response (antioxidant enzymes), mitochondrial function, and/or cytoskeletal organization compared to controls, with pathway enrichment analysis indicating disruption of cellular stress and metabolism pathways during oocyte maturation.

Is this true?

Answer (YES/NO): NO